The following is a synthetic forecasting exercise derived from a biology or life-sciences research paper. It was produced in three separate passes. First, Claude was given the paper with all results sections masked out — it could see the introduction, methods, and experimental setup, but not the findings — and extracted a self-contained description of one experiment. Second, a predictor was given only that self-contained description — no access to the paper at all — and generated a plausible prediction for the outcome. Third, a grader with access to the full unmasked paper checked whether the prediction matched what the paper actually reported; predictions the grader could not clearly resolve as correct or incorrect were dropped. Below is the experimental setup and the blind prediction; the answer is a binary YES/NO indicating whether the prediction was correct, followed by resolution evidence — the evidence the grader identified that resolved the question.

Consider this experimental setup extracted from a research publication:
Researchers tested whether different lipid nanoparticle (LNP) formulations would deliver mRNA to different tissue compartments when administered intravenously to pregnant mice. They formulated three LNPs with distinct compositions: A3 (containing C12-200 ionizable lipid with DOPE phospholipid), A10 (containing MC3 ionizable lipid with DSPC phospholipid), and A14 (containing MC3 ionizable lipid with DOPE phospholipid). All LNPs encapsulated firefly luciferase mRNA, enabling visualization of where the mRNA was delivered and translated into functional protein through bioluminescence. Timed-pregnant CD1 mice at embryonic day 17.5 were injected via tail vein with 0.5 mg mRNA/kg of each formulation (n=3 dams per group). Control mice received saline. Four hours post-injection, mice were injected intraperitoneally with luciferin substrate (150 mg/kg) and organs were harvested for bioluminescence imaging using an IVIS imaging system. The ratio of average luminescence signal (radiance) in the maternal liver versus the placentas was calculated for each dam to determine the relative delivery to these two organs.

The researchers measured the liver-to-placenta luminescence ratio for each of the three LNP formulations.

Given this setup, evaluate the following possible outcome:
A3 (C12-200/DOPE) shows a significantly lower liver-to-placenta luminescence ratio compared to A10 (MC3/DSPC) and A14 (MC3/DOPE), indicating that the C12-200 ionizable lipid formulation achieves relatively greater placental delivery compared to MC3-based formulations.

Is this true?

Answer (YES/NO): NO